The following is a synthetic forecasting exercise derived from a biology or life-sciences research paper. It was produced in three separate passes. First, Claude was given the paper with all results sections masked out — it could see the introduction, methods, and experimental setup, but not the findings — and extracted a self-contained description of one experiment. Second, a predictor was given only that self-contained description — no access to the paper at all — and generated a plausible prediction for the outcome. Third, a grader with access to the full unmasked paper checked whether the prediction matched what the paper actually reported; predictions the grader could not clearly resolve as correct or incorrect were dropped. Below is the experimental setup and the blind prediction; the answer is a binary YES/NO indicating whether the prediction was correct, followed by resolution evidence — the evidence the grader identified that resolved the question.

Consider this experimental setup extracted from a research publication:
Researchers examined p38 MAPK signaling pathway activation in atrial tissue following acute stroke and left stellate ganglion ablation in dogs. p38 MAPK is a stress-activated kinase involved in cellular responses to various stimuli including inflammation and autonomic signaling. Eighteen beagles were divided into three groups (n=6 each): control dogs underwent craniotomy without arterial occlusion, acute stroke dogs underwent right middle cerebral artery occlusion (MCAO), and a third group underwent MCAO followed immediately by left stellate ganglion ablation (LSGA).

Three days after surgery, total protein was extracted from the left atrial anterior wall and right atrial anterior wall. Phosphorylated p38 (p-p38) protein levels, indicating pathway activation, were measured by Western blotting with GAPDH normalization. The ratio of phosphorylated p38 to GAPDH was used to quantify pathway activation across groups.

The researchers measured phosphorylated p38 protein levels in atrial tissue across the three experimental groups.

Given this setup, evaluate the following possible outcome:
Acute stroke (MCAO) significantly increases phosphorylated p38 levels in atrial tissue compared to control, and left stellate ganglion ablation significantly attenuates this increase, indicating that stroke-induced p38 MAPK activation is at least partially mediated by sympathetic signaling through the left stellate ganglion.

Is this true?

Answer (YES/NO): YES